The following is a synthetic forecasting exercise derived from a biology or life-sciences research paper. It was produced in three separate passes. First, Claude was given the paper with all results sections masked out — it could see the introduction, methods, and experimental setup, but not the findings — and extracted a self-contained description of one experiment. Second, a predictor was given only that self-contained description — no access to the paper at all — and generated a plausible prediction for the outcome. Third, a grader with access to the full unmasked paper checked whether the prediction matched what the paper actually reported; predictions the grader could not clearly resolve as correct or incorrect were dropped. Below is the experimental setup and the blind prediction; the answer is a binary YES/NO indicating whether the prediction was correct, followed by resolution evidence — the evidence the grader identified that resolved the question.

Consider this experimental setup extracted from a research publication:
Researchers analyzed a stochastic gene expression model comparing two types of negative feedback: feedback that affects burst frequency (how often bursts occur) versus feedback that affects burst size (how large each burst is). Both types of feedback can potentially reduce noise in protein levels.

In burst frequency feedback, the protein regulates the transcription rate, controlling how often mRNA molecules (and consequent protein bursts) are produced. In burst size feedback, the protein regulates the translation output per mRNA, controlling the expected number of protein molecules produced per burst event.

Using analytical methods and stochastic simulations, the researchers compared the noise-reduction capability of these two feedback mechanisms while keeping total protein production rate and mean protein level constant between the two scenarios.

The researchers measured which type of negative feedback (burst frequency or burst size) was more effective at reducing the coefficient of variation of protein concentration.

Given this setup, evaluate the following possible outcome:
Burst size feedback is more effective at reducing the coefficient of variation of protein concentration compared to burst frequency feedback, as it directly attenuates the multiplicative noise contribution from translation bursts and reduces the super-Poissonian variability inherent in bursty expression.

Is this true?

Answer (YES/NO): NO